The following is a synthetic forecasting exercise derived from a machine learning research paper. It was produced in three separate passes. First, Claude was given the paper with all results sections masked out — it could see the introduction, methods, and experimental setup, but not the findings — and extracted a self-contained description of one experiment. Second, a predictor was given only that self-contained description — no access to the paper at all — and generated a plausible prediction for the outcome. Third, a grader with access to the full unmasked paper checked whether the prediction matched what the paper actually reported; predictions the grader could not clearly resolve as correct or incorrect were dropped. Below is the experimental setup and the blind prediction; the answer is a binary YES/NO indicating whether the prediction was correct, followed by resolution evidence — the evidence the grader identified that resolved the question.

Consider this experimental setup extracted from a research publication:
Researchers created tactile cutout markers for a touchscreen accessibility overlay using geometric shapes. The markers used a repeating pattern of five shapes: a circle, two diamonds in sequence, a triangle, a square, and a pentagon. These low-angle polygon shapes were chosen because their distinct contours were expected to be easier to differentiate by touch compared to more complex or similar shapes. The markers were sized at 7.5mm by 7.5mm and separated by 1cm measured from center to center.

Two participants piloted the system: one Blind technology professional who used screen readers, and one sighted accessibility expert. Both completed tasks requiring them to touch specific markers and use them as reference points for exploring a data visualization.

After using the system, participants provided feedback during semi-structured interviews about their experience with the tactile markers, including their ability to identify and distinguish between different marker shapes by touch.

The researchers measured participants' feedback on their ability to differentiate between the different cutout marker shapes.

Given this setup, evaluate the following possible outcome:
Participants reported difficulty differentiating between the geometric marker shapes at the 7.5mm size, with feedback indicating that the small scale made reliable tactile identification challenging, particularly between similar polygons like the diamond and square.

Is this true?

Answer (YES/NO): NO